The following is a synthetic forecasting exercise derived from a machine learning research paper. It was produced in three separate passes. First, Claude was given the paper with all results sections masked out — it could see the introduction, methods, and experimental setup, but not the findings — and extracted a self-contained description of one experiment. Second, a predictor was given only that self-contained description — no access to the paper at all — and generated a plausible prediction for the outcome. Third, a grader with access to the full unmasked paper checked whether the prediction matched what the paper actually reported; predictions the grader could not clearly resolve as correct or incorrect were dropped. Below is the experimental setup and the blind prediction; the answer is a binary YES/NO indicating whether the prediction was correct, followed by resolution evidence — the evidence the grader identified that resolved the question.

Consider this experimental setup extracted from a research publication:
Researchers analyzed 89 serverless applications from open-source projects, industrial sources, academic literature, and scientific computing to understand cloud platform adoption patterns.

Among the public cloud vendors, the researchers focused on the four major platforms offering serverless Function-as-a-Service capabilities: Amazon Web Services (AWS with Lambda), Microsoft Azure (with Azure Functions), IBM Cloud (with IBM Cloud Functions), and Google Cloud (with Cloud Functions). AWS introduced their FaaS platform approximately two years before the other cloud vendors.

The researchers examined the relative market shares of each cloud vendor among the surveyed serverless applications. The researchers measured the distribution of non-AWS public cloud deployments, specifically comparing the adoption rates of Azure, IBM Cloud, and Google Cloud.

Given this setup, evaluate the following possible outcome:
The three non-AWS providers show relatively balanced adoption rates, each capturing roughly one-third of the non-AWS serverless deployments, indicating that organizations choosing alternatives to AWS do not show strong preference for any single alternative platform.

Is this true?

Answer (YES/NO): NO